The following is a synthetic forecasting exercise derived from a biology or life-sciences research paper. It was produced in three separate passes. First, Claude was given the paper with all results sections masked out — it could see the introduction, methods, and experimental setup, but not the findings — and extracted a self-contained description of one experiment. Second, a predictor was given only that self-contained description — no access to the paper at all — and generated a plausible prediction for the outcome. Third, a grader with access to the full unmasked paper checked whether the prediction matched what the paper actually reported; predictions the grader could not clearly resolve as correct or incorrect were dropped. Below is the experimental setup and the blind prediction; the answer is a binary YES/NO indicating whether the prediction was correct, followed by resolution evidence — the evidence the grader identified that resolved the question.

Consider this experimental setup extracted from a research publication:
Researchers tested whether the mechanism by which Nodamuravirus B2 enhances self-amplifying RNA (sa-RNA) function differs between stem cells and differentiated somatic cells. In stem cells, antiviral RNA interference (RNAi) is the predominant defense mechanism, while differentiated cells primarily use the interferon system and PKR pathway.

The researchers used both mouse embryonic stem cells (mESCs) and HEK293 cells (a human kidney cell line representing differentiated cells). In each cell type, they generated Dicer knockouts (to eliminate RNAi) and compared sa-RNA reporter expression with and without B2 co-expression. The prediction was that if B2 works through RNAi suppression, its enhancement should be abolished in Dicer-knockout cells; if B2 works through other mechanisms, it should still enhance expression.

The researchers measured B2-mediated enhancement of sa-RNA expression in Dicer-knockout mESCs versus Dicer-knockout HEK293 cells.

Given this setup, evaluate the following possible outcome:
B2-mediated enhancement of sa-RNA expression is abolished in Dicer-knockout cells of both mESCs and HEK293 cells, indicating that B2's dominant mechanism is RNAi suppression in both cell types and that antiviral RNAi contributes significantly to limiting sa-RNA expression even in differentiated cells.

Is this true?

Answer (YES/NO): NO